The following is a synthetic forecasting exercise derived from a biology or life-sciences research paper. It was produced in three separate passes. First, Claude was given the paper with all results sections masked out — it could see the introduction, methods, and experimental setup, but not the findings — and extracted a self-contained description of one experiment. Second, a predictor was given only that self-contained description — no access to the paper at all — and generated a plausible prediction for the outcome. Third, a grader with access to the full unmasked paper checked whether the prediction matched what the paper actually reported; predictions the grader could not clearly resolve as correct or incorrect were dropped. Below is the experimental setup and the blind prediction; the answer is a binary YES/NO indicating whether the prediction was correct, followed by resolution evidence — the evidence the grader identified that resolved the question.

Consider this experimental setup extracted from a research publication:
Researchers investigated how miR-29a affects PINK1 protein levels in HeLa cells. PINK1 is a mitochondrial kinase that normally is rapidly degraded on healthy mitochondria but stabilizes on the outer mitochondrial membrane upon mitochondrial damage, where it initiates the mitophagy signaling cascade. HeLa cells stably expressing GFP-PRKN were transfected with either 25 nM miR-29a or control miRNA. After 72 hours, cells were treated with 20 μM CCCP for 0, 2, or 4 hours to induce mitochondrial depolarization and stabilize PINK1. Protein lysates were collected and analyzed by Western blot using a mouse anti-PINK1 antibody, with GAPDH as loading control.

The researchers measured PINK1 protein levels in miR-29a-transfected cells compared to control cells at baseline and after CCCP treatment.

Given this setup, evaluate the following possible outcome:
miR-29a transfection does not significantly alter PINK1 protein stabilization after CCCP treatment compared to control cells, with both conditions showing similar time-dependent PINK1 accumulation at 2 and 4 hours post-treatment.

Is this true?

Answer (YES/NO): NO